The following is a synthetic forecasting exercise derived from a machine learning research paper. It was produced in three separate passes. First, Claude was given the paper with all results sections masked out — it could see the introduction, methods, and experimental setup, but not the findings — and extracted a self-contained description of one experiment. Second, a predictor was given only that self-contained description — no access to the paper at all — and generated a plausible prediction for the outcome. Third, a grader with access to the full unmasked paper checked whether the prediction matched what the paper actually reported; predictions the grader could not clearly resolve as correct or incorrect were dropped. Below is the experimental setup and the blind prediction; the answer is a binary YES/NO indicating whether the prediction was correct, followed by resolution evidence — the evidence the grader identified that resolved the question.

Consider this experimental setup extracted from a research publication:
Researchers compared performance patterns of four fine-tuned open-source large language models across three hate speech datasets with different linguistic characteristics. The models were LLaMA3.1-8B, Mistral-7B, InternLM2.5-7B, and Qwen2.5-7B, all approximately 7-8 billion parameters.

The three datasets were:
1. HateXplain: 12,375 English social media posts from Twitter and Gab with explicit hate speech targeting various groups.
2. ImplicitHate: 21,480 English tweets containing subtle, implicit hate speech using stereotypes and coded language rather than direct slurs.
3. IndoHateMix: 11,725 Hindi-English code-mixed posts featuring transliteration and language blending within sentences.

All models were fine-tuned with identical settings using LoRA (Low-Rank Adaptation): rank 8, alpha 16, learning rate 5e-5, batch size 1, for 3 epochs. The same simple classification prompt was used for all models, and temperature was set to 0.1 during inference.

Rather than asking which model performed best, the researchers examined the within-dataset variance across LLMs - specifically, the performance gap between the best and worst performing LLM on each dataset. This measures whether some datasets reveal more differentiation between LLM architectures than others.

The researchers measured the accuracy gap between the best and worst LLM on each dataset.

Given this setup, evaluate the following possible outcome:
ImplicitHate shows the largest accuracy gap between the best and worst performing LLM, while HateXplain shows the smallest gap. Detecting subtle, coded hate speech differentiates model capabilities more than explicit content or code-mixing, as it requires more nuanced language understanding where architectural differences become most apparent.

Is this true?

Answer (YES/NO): NO